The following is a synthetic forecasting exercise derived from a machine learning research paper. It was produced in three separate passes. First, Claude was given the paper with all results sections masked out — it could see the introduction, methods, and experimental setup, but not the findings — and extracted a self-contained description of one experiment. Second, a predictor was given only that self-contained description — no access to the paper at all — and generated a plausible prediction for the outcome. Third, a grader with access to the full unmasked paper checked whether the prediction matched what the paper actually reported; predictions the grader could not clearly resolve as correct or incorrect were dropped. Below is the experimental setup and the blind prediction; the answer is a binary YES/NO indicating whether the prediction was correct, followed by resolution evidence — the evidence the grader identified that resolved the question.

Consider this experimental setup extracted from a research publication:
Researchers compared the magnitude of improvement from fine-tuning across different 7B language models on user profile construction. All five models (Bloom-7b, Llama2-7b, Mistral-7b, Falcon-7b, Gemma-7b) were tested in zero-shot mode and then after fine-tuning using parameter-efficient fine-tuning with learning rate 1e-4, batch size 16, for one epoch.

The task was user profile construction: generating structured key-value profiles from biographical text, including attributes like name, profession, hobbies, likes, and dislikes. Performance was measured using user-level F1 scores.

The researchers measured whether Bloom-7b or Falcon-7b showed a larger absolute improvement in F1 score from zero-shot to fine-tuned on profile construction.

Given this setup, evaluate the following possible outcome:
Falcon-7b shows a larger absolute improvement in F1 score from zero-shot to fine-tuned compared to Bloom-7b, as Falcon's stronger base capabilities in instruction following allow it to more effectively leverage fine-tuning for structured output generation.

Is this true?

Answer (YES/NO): YES